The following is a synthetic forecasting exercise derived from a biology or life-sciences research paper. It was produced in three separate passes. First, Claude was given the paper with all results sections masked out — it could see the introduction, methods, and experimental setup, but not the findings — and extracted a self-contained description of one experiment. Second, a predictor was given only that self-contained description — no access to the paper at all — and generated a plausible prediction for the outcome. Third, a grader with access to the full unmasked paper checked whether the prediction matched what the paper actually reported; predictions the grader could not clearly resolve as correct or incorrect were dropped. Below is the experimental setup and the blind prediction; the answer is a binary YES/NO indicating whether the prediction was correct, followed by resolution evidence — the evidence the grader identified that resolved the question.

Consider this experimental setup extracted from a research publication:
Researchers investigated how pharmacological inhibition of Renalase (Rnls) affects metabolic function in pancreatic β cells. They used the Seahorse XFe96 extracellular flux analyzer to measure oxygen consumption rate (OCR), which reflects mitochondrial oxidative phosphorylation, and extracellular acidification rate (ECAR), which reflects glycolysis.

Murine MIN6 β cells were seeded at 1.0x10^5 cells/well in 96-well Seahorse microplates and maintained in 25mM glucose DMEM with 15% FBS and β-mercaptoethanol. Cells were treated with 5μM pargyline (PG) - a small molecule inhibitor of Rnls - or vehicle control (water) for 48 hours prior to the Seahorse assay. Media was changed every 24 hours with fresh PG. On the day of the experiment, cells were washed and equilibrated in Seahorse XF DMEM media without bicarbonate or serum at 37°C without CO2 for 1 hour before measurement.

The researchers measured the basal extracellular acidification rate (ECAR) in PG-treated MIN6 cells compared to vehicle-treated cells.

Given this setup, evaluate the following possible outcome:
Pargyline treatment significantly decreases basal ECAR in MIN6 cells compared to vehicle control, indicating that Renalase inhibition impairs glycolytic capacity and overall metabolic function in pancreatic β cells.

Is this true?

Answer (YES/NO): NO